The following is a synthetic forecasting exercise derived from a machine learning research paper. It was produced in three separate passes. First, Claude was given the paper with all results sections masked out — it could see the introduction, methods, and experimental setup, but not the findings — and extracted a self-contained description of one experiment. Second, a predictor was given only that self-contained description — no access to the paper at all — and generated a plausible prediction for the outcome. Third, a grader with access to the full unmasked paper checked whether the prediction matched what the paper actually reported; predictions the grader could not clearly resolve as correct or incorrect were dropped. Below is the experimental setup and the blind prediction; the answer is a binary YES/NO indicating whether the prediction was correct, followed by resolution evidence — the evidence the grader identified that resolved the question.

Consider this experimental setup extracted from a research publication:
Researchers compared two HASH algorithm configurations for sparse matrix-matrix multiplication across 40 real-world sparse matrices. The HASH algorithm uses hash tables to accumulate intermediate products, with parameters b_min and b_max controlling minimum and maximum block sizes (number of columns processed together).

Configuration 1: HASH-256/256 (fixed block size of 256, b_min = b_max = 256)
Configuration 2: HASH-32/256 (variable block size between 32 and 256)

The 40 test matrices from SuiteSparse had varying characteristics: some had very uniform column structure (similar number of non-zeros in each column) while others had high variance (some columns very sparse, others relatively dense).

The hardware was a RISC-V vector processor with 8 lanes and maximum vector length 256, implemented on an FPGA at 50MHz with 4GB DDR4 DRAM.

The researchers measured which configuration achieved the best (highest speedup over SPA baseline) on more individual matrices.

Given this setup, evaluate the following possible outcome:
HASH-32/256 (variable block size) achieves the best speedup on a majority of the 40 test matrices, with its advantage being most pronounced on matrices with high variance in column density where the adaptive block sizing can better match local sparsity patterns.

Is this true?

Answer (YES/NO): NO